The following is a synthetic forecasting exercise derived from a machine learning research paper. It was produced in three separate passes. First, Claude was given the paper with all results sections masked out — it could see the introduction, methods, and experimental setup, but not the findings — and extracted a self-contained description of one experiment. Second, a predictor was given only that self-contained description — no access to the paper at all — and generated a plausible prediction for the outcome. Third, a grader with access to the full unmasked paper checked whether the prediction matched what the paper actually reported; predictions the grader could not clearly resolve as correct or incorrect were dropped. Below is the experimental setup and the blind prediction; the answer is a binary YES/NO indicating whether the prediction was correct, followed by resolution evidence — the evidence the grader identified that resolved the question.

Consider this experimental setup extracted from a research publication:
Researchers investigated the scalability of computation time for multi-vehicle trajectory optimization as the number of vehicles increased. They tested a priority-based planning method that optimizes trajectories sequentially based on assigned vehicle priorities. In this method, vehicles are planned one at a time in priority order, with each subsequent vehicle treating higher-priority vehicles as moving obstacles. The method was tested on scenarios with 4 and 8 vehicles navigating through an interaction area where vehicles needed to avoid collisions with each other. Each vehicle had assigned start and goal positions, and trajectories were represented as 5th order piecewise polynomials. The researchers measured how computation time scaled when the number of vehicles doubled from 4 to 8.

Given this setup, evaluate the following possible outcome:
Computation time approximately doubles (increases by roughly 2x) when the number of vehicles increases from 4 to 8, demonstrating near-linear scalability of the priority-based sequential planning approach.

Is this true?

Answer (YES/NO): NO